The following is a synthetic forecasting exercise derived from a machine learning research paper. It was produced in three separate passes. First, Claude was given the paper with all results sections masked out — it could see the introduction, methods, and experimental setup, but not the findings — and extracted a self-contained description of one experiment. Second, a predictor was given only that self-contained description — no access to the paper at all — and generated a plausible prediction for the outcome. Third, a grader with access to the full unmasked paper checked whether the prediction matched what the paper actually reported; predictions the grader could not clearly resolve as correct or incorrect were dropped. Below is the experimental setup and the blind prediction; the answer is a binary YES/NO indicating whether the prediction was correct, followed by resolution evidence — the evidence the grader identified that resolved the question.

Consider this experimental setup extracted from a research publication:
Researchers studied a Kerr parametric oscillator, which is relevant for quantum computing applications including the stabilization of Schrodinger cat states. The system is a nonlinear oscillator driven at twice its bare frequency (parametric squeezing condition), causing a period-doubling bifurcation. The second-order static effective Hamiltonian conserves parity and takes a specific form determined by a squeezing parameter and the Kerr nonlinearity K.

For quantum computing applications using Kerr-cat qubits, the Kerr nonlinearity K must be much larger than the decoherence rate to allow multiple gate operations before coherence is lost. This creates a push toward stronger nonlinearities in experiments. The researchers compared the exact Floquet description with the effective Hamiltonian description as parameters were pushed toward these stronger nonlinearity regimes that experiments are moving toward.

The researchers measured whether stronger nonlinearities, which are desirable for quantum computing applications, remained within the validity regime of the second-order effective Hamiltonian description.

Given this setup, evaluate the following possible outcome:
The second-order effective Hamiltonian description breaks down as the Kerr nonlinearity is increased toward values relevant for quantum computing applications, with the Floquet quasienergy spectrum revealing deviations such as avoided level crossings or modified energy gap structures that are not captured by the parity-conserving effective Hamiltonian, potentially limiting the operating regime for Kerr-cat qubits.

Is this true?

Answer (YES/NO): YES